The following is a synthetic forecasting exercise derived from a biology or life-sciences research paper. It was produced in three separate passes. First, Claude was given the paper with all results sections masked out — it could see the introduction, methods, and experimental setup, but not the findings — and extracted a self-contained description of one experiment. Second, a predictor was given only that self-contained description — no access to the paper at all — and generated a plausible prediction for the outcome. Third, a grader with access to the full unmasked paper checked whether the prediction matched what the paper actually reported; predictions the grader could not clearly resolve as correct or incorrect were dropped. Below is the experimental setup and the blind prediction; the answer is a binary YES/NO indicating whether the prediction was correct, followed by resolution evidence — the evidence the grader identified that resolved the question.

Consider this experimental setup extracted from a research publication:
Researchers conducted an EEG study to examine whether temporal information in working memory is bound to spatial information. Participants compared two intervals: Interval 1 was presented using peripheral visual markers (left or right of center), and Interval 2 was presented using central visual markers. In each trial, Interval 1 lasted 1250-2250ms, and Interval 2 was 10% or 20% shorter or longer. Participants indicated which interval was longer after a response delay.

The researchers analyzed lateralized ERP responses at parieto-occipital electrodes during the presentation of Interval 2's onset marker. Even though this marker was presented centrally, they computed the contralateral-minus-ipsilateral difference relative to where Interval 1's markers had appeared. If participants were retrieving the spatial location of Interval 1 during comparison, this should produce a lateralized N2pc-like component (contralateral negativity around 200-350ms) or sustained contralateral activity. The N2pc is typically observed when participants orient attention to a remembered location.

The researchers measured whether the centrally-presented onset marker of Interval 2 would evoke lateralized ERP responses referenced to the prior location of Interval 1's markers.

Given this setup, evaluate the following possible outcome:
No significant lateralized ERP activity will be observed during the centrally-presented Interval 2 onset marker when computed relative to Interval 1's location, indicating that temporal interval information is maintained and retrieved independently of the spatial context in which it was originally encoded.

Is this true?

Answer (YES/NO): YES